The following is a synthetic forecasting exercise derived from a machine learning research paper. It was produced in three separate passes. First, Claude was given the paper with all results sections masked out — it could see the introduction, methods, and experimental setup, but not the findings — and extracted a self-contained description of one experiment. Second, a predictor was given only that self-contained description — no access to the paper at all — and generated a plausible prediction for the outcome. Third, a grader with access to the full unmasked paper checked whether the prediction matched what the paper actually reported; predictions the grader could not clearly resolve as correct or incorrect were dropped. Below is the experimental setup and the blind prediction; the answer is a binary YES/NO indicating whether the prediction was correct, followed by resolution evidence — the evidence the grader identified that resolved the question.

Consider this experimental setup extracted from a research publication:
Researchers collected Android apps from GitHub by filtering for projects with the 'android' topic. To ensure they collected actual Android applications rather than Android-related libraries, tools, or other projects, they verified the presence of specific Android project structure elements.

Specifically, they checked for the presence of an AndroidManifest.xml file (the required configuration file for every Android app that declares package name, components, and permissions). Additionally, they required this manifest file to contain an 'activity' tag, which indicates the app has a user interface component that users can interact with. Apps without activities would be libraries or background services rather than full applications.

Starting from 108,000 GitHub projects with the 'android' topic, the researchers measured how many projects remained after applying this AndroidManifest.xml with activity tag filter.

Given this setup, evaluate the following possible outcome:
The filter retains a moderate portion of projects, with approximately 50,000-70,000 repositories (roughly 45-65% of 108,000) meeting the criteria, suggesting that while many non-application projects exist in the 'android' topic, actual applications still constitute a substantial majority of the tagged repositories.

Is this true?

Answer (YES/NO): NO